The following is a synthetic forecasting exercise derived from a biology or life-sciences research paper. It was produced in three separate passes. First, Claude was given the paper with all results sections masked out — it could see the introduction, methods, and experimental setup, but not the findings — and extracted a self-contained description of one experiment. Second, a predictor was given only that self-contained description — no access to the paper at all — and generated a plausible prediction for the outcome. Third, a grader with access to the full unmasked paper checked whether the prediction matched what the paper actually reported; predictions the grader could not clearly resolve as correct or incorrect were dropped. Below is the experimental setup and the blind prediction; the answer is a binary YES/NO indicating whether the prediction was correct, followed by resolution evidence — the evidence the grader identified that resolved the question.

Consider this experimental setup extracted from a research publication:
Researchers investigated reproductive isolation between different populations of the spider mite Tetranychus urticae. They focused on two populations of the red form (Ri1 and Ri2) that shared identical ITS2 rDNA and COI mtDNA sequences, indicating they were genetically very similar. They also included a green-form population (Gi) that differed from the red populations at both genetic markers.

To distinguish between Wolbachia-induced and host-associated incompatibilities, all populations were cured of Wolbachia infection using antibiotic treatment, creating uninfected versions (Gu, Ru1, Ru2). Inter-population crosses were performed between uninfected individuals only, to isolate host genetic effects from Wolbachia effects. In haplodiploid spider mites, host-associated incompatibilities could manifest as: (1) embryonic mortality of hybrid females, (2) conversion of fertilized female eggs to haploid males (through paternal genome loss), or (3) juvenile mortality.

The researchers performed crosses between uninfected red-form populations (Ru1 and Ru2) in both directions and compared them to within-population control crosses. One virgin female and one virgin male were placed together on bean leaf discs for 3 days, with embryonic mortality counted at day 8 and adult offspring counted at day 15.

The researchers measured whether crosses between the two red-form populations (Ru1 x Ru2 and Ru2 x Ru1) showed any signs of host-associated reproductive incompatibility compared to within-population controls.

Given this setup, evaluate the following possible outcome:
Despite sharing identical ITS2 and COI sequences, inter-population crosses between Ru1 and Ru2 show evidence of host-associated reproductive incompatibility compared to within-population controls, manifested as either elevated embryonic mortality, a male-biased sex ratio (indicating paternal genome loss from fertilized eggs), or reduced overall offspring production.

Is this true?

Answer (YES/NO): NO